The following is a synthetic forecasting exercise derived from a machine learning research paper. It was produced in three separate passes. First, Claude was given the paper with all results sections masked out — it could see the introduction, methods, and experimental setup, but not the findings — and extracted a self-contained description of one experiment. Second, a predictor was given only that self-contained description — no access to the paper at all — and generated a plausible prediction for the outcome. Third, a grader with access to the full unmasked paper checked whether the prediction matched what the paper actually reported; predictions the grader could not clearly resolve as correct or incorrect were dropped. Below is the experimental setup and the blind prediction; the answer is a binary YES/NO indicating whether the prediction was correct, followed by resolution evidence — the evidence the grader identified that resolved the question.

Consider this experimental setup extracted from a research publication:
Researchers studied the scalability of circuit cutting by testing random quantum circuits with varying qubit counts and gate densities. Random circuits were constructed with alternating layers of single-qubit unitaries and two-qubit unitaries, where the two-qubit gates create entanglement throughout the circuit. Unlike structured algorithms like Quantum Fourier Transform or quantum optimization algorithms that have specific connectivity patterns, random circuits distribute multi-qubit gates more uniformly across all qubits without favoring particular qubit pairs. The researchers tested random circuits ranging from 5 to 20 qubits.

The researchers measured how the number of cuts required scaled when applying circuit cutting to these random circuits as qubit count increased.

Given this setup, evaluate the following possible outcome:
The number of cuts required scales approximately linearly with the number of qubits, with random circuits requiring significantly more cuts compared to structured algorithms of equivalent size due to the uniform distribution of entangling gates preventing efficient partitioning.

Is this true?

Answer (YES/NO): NO